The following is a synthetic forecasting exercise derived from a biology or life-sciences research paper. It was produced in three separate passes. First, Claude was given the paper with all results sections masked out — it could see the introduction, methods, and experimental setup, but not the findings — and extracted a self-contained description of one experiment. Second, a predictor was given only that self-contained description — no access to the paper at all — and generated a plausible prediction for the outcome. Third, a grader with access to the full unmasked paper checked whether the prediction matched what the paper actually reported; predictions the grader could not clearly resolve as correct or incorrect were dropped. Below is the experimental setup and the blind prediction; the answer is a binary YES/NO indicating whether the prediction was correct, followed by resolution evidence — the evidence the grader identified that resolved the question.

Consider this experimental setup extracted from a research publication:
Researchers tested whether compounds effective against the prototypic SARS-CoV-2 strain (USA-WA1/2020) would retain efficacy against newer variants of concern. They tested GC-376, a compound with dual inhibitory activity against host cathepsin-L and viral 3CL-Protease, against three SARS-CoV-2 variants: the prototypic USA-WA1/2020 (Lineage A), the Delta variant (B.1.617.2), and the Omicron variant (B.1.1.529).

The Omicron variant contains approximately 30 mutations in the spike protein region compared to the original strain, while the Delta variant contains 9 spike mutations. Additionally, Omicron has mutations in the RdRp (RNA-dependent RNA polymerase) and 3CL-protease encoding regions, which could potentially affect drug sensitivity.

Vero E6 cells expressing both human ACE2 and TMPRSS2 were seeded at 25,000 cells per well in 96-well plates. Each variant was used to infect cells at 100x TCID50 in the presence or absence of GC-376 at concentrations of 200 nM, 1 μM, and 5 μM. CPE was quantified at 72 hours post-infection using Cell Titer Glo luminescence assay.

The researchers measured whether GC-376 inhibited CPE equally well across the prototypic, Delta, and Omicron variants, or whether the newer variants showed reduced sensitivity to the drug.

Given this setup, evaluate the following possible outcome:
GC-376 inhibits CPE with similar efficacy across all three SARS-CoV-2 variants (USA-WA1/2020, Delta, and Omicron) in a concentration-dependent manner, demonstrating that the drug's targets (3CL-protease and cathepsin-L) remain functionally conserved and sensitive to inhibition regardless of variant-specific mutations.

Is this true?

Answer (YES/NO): YES